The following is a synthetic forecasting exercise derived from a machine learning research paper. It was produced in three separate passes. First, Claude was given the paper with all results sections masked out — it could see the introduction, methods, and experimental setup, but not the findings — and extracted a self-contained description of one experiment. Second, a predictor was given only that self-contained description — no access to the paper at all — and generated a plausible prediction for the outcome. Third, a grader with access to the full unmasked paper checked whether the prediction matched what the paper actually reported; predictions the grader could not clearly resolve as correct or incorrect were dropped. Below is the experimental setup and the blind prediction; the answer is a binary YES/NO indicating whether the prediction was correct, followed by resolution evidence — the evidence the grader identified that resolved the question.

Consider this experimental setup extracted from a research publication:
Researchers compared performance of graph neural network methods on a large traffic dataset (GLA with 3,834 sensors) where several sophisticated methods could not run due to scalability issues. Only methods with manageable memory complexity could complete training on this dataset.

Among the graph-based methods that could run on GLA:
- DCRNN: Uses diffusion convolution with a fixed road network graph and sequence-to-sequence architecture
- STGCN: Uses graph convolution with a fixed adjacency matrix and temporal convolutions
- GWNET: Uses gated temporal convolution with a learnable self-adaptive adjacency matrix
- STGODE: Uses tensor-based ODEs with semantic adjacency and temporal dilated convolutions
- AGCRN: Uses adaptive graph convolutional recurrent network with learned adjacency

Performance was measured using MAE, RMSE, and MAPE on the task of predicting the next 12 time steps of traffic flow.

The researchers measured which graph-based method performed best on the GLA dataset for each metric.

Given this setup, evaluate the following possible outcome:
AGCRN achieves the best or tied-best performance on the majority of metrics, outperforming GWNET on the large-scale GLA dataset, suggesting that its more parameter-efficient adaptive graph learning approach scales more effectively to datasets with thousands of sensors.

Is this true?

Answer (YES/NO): YES